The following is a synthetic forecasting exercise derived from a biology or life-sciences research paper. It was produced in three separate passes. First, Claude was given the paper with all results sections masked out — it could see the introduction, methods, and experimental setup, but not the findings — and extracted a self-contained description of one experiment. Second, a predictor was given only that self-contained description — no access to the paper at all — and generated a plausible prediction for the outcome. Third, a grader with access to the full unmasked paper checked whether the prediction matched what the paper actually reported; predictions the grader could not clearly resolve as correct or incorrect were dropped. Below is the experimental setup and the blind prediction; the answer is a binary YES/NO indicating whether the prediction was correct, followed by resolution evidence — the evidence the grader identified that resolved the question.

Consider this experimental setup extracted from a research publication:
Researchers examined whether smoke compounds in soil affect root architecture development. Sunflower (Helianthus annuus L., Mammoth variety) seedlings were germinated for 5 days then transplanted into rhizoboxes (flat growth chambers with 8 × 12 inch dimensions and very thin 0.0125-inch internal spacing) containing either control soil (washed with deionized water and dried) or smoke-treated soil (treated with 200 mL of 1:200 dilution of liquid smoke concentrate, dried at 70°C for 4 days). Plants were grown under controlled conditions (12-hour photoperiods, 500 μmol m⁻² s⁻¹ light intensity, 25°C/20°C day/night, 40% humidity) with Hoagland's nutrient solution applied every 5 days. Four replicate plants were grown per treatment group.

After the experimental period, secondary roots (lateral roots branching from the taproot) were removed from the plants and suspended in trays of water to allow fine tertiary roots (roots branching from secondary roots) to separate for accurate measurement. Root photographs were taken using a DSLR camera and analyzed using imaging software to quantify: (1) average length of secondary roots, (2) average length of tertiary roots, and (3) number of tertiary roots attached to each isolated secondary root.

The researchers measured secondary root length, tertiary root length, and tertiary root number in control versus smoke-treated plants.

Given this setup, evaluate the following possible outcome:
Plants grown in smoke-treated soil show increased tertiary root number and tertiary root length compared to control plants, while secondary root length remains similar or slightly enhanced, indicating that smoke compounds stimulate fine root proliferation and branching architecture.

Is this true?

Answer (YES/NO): NO